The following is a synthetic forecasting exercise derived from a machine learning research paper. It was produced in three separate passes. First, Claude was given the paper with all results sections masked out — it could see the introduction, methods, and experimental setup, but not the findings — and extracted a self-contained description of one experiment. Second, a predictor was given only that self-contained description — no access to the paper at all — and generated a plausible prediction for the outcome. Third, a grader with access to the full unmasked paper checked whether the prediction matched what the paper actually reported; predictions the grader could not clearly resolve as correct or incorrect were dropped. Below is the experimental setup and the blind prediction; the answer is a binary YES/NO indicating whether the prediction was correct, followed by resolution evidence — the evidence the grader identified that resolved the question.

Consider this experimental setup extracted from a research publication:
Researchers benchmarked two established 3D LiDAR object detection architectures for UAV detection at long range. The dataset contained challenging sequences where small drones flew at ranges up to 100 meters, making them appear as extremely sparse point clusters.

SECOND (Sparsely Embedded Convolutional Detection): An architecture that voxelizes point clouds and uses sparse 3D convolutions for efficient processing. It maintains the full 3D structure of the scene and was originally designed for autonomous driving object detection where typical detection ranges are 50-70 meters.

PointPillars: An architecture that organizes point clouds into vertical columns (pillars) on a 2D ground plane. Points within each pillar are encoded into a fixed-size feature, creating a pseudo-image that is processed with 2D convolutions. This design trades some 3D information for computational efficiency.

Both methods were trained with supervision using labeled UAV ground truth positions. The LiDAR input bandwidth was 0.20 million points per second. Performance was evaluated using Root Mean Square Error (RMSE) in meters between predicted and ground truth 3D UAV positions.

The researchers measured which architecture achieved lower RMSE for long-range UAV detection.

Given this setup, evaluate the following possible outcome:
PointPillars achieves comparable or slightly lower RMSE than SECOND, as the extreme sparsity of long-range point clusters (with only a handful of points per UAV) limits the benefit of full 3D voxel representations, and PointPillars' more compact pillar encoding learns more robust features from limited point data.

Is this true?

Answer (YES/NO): YES